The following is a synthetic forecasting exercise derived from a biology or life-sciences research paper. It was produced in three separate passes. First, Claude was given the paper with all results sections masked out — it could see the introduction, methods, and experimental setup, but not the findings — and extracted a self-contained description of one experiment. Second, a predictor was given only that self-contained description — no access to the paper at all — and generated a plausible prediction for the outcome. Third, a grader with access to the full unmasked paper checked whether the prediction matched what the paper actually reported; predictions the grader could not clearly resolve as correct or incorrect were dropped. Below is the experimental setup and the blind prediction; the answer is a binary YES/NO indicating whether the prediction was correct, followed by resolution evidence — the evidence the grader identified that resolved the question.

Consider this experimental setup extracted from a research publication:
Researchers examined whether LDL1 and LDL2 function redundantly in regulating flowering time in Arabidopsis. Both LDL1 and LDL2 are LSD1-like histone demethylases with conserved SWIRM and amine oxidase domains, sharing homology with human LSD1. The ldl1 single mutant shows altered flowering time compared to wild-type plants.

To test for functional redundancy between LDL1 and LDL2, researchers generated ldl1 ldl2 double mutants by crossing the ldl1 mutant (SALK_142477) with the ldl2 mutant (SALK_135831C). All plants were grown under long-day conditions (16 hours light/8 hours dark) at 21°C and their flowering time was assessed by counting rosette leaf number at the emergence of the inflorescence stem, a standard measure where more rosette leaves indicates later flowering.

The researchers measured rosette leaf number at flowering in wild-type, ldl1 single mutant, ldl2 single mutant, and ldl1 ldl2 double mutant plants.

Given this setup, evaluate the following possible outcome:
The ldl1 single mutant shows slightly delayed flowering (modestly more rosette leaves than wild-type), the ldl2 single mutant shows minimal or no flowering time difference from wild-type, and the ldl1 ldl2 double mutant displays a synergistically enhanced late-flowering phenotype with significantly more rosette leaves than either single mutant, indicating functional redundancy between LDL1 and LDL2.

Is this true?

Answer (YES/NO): NO